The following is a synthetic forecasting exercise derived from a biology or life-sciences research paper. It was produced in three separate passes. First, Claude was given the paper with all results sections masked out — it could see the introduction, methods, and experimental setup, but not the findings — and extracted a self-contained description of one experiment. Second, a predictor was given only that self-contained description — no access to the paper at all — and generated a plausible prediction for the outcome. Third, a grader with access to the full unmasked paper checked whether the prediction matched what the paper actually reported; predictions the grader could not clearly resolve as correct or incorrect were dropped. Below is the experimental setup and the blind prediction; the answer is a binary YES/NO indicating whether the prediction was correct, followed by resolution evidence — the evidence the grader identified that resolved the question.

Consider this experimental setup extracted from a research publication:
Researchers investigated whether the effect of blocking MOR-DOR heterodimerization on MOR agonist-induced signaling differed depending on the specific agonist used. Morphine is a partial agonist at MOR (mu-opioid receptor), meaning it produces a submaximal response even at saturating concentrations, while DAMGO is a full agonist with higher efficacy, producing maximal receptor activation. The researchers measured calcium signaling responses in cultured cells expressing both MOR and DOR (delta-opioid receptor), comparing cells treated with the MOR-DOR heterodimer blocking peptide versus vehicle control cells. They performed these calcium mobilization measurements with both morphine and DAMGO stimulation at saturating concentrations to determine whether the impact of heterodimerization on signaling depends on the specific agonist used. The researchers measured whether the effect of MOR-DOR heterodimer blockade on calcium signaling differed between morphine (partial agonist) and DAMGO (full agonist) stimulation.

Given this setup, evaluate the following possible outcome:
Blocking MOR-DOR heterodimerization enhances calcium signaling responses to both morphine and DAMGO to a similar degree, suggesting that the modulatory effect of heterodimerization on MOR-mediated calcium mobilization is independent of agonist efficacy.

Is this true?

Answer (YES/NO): NO